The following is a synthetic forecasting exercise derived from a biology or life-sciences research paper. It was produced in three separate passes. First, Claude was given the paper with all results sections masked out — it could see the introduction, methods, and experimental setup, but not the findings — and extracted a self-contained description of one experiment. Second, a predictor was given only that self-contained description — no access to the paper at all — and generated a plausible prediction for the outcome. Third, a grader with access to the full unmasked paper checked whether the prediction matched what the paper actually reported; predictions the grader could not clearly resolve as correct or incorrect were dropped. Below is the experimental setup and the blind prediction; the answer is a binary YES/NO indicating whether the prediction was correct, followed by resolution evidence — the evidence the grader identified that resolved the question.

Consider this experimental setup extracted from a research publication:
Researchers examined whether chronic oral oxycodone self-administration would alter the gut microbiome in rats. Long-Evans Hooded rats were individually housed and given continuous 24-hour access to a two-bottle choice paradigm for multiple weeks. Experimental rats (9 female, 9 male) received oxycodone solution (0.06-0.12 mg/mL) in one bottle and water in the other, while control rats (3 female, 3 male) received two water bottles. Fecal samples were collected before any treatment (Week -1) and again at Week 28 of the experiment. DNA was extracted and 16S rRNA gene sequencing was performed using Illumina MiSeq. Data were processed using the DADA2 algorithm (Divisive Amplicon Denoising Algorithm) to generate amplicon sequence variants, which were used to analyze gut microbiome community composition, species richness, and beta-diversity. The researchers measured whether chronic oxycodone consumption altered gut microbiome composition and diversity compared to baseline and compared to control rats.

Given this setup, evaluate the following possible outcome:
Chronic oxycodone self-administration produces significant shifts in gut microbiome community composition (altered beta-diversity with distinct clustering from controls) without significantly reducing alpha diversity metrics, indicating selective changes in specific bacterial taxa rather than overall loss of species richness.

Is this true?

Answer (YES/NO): NO